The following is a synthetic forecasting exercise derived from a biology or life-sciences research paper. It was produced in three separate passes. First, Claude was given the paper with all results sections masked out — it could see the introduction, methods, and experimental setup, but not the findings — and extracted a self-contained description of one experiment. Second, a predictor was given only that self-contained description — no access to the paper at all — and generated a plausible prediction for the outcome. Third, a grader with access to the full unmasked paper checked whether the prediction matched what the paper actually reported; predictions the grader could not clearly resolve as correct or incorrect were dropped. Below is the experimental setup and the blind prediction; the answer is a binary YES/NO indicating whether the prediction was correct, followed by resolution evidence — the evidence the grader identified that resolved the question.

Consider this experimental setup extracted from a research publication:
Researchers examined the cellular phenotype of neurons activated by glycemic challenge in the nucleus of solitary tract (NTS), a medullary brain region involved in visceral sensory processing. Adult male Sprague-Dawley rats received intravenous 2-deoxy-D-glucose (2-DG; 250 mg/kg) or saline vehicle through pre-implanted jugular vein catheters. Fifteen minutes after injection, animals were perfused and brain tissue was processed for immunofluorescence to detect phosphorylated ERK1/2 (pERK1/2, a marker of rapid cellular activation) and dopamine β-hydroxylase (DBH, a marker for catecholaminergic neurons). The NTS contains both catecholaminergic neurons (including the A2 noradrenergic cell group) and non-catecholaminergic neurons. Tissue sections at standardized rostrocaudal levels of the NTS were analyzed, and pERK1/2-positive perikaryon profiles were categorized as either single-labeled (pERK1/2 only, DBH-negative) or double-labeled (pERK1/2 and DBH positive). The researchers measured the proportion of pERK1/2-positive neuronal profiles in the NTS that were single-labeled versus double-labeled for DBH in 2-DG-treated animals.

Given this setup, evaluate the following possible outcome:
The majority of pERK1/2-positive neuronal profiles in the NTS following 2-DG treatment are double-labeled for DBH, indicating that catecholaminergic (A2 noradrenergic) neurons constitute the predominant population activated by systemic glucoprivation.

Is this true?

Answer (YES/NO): NO